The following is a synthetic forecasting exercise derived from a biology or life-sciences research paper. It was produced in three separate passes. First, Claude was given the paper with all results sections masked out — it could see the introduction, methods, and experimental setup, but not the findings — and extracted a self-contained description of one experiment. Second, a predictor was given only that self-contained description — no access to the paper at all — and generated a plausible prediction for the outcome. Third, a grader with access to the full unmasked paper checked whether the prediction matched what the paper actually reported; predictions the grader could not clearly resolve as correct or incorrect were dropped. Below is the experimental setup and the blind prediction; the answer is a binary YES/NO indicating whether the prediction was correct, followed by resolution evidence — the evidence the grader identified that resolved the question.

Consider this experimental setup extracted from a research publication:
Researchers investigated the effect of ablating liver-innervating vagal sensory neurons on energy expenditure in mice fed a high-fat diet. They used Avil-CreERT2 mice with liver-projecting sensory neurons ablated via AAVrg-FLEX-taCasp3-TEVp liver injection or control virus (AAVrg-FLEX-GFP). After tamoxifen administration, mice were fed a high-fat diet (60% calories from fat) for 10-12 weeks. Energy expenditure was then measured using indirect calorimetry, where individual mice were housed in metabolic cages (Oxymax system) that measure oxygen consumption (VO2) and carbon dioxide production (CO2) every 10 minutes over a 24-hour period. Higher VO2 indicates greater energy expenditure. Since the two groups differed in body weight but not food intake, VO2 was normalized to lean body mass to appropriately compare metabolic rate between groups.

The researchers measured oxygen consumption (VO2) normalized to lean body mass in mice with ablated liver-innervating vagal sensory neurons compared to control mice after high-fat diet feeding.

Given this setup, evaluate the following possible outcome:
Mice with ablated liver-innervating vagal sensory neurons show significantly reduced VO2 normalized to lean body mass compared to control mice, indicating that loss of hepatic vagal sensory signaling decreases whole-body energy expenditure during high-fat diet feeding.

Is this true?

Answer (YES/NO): NO